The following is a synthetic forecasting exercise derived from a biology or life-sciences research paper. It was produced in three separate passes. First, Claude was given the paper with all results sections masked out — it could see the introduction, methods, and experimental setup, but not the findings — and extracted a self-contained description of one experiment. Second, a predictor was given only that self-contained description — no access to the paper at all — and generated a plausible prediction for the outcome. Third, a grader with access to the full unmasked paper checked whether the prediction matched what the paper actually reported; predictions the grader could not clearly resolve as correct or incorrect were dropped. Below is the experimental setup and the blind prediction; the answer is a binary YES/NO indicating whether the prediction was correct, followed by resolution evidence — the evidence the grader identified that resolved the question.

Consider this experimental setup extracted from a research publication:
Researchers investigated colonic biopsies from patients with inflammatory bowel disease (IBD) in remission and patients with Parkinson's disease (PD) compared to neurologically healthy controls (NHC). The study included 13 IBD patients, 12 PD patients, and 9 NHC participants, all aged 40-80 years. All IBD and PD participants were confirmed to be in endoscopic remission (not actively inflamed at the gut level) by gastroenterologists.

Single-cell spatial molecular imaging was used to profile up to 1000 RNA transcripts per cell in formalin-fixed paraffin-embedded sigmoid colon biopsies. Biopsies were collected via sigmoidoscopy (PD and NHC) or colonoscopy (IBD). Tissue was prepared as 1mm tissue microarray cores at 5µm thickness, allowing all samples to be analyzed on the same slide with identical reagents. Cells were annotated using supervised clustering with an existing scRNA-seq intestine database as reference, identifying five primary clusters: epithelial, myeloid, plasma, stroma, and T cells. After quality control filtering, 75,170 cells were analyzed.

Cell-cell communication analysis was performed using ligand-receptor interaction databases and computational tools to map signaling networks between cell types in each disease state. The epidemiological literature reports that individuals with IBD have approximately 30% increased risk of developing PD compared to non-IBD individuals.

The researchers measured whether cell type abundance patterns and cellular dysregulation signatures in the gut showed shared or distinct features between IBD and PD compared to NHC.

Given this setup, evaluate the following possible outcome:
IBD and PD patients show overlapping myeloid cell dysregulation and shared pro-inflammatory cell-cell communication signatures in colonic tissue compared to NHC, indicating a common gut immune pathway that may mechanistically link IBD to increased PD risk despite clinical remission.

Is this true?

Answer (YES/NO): NO